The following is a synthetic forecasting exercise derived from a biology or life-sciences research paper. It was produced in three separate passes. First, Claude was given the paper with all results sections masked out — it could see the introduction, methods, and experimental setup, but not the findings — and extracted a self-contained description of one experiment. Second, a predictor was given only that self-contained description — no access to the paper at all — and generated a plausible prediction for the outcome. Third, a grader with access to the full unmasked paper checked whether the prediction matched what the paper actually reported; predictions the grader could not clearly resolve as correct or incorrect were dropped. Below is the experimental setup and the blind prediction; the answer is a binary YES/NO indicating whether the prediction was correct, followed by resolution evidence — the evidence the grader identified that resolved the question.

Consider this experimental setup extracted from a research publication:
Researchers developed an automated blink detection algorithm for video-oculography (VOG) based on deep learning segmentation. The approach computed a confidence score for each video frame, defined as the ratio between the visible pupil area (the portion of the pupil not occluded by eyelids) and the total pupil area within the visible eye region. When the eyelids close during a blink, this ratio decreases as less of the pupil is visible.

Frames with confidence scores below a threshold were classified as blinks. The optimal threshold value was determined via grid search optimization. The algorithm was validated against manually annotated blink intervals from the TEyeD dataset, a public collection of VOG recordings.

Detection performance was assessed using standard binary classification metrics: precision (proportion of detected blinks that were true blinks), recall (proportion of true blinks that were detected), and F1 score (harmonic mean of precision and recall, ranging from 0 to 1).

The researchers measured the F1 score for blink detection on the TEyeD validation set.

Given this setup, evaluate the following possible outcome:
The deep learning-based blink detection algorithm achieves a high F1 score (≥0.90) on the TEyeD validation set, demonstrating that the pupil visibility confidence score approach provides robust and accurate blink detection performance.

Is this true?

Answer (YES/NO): YES